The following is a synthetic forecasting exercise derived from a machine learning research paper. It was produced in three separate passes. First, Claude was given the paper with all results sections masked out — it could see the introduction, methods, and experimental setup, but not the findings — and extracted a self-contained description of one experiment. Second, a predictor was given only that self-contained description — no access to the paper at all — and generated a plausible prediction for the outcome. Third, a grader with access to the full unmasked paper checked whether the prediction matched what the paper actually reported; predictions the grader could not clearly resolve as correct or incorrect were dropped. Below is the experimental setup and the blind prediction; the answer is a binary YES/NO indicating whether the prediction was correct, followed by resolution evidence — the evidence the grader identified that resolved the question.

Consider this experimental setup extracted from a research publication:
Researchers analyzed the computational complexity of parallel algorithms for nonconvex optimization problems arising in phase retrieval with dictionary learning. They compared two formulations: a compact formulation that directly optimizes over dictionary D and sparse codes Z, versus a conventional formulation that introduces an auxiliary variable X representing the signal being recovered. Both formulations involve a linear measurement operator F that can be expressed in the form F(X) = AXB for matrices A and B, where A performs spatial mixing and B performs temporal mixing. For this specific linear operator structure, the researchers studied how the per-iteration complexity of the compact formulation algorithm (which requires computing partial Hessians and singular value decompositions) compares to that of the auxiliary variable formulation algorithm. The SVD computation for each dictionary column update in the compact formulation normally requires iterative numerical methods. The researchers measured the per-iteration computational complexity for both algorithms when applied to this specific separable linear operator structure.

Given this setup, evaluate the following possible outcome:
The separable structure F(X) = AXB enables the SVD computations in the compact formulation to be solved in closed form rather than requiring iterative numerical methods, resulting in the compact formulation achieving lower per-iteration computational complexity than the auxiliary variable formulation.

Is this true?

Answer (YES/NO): NO